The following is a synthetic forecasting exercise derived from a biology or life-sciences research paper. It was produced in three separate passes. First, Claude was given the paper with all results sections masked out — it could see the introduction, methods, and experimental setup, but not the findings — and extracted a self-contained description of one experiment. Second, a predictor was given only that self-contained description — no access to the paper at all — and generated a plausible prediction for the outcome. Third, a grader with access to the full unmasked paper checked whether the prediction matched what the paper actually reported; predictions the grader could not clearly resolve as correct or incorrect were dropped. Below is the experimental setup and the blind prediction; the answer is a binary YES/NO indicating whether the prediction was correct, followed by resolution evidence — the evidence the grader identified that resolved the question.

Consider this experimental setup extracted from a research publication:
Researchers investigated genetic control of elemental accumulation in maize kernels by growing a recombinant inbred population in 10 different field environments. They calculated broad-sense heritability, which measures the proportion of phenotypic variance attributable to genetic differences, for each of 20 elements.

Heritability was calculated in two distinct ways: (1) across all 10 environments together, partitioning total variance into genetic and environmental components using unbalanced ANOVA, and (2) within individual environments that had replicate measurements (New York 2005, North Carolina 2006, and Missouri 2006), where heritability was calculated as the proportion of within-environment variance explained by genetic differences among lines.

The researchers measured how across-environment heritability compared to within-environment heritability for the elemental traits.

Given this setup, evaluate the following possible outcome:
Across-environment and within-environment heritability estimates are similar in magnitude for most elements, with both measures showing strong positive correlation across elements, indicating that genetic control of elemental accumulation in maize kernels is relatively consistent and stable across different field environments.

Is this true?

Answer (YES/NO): NO